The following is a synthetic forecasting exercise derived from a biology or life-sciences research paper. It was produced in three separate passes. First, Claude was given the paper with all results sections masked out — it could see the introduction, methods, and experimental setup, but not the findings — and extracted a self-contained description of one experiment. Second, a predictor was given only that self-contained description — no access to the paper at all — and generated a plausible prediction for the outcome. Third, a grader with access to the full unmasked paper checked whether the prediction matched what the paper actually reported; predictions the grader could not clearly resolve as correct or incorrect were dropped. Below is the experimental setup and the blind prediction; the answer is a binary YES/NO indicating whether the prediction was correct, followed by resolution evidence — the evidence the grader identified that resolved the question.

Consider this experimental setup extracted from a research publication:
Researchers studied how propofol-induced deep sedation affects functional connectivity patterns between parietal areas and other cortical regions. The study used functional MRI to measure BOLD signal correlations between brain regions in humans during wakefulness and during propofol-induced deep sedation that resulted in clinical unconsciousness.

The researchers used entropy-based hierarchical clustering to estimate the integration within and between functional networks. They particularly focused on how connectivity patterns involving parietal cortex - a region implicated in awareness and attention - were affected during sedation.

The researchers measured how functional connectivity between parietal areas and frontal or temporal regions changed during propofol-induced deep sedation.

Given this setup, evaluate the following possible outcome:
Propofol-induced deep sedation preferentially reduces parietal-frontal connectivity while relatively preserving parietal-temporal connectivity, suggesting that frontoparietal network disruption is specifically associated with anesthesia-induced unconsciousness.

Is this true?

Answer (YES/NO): NO